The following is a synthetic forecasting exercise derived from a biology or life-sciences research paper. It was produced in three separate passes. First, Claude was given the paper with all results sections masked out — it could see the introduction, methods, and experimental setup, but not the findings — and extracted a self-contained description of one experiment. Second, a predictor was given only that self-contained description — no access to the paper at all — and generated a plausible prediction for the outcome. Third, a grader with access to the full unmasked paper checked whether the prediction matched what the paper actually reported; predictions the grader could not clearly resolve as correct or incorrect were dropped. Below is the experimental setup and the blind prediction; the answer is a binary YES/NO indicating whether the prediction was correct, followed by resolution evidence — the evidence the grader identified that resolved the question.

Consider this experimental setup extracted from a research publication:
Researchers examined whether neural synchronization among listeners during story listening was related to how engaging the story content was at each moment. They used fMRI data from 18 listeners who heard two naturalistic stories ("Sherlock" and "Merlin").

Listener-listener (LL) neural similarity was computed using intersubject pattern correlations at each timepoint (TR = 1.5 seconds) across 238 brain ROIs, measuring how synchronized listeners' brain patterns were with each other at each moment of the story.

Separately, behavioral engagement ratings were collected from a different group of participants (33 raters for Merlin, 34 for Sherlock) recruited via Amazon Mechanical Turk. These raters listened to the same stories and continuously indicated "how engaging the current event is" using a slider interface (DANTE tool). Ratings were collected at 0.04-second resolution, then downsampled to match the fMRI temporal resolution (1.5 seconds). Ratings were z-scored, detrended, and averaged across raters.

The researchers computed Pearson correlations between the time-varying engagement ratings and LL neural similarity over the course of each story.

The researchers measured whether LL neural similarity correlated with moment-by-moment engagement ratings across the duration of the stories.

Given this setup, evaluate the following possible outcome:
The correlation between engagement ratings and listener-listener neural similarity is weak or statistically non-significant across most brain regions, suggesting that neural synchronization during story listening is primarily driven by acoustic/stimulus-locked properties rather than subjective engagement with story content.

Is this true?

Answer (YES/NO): NO